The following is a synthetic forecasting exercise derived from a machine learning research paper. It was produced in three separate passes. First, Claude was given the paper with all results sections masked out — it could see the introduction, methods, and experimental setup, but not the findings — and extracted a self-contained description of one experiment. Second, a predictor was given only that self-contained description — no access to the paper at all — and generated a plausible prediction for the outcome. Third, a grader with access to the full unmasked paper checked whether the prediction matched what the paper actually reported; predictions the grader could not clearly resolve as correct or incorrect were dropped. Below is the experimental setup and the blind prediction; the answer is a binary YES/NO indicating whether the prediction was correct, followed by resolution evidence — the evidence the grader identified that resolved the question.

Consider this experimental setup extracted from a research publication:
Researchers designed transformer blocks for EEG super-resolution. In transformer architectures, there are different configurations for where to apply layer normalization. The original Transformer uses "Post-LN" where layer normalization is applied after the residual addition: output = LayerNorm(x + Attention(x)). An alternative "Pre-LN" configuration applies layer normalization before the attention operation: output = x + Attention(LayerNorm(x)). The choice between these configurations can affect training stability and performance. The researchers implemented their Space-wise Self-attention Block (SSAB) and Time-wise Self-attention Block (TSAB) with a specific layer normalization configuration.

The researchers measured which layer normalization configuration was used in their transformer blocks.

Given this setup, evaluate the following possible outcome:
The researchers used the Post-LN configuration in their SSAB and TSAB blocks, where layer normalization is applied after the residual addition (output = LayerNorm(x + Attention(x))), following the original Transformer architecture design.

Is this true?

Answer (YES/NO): NO